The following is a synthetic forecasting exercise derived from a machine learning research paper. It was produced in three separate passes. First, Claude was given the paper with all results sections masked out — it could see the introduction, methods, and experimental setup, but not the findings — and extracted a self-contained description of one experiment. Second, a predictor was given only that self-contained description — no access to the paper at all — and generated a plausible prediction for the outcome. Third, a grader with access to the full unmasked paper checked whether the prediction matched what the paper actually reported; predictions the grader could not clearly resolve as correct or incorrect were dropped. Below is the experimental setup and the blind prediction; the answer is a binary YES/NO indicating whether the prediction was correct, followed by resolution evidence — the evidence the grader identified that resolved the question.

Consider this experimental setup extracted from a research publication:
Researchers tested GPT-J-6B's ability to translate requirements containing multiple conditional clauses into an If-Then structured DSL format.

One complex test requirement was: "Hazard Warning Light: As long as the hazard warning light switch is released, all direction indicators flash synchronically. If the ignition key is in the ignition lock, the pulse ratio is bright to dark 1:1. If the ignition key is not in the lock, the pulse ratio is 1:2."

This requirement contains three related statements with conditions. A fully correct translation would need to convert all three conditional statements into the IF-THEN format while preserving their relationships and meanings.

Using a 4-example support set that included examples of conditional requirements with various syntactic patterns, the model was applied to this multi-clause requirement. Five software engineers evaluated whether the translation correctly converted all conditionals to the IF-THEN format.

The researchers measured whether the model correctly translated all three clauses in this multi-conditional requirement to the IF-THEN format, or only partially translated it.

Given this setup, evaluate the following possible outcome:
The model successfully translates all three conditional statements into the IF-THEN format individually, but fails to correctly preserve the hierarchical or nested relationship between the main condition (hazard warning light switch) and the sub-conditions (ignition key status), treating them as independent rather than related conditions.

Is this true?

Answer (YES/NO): NO